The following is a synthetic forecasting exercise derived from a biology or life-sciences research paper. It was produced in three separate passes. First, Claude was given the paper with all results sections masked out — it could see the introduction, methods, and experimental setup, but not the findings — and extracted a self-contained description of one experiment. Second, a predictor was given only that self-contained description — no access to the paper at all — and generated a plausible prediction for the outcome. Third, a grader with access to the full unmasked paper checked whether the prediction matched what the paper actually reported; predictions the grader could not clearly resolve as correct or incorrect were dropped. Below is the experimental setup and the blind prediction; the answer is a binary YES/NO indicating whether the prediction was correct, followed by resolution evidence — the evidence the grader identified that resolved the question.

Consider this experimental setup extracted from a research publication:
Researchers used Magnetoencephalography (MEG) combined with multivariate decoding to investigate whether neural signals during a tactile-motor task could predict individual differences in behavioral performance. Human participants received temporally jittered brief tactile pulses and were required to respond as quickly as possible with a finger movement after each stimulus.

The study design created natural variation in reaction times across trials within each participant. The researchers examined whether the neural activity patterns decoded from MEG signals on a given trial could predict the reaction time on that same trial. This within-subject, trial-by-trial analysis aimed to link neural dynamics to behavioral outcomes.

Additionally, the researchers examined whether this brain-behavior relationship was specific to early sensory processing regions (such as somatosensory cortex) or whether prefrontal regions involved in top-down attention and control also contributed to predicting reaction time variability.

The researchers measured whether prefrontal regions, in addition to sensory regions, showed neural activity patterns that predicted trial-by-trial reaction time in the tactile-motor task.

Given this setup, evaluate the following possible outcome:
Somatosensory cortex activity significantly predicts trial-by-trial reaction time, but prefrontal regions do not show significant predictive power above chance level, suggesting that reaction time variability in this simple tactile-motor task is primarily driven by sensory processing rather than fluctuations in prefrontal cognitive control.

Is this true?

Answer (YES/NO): NO